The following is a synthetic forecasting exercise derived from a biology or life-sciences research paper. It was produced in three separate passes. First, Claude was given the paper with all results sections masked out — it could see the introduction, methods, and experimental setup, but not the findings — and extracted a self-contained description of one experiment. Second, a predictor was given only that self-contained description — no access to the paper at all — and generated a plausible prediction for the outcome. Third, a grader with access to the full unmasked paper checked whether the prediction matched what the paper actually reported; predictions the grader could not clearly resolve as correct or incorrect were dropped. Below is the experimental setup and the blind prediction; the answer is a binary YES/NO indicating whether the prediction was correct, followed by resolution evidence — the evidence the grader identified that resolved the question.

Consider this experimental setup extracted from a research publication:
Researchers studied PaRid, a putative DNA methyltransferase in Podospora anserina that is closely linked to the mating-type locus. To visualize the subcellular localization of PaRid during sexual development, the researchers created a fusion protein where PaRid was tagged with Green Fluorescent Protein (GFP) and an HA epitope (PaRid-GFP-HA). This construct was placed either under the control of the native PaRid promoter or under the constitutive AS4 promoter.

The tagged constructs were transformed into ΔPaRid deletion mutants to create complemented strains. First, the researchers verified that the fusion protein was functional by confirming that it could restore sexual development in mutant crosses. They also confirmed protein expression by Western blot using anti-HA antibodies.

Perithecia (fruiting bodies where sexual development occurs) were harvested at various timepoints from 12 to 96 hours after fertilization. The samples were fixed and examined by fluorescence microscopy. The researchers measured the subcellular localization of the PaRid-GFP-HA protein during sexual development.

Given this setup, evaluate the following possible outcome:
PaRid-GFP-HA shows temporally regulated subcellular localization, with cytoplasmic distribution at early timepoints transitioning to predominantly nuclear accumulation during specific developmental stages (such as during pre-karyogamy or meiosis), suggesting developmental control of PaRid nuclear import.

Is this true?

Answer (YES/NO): NO